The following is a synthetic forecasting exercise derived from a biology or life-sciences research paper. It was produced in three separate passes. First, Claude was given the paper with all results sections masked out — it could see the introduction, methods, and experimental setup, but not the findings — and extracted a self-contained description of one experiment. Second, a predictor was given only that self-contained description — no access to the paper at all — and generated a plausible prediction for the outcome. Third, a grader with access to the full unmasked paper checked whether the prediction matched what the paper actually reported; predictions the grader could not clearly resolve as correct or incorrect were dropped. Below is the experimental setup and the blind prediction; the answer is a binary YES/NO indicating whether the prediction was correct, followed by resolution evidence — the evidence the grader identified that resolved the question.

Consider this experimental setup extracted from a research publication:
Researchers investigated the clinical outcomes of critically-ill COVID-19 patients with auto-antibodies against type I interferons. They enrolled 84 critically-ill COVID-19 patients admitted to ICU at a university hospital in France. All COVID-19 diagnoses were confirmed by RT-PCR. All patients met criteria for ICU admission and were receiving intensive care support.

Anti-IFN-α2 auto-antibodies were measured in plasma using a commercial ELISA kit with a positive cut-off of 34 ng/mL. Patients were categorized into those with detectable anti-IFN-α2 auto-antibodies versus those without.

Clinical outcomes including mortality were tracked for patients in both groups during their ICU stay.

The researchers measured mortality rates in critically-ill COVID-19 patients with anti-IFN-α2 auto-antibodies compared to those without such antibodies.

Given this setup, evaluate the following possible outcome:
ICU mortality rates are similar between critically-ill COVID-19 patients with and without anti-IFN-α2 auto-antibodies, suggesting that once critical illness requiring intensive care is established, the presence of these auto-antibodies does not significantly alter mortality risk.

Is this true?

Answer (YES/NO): YES